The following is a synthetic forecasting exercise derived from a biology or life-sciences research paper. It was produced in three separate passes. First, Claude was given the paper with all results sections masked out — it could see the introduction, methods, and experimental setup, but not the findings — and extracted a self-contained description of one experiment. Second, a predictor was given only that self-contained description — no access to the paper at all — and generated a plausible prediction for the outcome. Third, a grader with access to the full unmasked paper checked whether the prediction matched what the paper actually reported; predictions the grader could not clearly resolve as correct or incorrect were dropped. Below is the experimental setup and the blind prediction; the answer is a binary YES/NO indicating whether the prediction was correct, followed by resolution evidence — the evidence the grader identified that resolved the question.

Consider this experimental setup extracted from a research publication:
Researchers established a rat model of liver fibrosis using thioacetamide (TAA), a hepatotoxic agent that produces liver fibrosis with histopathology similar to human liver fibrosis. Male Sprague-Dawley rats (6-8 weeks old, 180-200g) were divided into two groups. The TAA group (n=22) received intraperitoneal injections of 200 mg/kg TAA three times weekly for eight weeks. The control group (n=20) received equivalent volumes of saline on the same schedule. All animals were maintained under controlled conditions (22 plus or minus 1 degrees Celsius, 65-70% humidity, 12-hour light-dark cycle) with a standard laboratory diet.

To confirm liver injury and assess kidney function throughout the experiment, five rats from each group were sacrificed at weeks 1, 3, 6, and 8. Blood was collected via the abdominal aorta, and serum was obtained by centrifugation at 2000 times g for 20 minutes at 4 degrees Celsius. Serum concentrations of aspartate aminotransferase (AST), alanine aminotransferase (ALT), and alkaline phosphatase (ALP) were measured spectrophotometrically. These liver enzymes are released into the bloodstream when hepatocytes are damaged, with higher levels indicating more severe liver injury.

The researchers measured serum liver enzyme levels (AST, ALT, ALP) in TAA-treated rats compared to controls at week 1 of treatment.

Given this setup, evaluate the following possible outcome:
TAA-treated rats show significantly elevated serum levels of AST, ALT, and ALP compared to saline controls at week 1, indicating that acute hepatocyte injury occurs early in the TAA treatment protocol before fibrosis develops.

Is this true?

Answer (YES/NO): NO